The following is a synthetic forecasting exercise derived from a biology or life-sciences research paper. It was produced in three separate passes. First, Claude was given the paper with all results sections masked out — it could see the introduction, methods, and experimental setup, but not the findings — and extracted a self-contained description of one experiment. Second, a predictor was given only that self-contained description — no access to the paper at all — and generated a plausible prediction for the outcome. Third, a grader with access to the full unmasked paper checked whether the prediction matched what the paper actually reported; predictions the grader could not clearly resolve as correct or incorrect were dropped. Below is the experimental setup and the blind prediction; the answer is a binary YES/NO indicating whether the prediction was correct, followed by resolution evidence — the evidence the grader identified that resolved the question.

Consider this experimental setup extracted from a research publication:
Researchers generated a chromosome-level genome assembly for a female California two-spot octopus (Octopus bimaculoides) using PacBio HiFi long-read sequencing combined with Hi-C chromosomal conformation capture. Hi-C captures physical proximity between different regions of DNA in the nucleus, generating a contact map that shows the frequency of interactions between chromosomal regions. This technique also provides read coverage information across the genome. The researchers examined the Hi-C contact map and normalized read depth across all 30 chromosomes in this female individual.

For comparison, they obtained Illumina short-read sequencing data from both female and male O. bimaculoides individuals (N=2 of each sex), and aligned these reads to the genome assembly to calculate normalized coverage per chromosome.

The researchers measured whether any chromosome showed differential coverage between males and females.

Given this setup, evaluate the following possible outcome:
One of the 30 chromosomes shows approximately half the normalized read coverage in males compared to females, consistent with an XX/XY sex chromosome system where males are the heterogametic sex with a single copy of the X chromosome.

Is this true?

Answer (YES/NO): NO